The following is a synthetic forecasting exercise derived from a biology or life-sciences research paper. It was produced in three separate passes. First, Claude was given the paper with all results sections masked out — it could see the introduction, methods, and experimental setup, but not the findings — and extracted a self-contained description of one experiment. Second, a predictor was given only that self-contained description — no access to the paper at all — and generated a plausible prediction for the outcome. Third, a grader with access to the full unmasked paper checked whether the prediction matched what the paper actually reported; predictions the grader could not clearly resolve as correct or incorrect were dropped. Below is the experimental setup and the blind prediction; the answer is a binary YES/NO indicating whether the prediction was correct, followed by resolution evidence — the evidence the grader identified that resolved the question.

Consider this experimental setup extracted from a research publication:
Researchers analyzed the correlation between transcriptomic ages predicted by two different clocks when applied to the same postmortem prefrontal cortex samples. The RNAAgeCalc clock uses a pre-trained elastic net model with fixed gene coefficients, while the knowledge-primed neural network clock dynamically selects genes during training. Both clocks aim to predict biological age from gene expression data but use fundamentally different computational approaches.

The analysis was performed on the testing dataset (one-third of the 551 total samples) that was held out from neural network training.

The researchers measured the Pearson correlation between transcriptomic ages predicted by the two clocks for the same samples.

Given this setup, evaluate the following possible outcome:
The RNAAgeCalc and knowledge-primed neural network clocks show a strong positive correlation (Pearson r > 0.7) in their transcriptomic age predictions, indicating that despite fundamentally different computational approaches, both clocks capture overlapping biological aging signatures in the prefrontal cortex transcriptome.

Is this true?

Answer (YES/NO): NO